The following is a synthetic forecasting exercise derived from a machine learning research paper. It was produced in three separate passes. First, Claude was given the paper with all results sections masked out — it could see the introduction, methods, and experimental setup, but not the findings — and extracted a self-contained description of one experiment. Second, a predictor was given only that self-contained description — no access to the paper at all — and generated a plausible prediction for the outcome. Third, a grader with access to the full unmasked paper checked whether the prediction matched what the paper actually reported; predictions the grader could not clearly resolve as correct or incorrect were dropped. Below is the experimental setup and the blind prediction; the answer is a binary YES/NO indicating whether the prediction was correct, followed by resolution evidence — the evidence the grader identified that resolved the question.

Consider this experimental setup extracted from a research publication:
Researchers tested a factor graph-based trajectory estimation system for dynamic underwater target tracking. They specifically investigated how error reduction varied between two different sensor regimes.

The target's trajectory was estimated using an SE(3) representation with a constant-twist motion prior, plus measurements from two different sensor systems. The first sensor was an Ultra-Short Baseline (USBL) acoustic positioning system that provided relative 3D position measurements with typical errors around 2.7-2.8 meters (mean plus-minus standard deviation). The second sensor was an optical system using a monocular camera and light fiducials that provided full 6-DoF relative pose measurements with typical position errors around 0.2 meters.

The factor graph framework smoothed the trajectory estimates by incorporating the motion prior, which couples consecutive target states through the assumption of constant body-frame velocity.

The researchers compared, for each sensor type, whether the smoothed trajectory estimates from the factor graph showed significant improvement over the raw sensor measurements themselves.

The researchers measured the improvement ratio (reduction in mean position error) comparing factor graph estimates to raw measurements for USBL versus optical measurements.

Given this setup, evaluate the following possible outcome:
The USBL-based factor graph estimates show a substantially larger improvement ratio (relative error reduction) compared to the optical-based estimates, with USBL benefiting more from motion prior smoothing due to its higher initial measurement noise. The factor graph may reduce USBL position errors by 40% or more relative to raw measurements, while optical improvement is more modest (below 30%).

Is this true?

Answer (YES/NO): YES